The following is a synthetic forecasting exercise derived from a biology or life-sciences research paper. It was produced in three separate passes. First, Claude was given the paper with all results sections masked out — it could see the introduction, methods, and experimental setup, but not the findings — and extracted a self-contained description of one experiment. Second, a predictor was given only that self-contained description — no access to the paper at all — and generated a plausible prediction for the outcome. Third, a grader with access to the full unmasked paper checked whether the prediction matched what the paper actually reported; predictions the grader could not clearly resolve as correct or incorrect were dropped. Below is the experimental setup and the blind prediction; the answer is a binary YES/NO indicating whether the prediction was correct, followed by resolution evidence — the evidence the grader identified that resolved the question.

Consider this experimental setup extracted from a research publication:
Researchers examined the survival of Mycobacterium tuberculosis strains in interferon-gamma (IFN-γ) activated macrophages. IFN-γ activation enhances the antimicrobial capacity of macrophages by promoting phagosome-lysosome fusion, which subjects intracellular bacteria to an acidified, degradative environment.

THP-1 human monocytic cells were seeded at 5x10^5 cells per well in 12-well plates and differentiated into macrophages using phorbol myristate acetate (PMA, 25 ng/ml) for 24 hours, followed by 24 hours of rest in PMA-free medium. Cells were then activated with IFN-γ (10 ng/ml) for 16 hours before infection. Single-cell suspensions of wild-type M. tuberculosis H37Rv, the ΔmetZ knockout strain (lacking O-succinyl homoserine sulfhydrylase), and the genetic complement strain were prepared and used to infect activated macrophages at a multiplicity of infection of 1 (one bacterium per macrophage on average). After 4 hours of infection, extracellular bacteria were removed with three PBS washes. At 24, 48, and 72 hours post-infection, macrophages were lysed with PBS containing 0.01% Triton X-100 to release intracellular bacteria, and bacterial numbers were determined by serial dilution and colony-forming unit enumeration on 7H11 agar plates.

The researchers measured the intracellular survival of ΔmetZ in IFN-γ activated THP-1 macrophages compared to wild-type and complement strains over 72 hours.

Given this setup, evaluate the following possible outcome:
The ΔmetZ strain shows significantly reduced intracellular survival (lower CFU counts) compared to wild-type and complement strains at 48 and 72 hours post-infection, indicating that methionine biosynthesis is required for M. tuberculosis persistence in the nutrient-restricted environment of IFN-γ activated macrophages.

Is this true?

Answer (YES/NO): YES